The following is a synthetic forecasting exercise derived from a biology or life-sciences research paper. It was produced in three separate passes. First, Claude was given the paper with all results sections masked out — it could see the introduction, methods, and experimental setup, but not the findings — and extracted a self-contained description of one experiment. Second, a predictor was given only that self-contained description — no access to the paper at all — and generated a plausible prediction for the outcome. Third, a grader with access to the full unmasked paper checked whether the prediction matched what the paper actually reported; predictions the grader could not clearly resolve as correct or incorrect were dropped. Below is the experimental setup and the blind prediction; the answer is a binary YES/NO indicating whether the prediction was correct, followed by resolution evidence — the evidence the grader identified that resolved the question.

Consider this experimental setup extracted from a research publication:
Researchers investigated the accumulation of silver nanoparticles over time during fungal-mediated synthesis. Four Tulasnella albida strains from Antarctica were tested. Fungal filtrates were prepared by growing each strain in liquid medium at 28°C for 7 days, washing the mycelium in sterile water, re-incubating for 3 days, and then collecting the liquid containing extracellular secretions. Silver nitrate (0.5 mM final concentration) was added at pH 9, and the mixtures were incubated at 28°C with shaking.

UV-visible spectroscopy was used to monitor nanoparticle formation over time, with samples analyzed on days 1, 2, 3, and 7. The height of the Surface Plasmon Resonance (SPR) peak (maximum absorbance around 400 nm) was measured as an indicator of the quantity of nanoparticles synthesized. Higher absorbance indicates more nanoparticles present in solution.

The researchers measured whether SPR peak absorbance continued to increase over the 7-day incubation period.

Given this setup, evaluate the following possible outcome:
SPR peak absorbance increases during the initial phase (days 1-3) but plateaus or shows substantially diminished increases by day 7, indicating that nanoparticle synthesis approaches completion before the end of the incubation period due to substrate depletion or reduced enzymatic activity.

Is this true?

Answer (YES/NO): YES